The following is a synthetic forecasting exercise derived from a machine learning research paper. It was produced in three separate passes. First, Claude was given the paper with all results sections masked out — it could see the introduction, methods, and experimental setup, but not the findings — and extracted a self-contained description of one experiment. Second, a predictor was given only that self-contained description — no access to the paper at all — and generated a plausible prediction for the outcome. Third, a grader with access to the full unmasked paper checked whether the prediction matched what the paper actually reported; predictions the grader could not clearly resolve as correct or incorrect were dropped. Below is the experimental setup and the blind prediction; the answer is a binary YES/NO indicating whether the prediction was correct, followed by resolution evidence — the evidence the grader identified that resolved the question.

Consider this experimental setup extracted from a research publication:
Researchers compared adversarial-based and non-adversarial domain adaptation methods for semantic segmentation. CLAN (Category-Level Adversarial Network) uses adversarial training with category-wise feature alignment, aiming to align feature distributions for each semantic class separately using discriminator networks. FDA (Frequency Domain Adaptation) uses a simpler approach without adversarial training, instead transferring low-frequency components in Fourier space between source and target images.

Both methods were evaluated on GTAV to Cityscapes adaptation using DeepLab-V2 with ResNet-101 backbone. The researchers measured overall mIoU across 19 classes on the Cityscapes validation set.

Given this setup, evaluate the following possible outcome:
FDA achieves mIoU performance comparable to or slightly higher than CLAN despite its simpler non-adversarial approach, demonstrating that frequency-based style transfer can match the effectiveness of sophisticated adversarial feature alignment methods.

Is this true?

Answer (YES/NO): NO